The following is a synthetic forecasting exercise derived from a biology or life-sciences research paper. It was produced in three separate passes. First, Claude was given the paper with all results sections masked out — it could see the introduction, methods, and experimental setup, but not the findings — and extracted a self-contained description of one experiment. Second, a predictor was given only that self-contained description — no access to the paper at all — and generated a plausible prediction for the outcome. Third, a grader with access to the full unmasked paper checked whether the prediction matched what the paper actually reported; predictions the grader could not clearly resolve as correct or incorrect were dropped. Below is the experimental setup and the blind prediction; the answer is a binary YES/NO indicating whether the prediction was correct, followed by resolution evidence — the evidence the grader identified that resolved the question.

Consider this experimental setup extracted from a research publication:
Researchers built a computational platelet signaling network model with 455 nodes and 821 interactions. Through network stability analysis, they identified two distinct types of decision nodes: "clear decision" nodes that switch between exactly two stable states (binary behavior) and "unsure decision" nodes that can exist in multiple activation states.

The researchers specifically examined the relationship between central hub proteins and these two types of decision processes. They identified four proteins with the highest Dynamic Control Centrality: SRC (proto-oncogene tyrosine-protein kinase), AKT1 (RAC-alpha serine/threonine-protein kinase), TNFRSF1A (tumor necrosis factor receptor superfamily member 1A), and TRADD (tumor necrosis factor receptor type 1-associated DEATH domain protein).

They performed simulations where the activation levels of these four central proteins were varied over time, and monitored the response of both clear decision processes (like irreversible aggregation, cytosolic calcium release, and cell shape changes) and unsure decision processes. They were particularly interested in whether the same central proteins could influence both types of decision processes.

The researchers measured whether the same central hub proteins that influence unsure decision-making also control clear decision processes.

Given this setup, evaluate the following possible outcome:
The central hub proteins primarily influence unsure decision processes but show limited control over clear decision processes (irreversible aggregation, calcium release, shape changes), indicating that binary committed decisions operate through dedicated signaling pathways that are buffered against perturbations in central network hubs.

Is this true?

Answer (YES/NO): NO